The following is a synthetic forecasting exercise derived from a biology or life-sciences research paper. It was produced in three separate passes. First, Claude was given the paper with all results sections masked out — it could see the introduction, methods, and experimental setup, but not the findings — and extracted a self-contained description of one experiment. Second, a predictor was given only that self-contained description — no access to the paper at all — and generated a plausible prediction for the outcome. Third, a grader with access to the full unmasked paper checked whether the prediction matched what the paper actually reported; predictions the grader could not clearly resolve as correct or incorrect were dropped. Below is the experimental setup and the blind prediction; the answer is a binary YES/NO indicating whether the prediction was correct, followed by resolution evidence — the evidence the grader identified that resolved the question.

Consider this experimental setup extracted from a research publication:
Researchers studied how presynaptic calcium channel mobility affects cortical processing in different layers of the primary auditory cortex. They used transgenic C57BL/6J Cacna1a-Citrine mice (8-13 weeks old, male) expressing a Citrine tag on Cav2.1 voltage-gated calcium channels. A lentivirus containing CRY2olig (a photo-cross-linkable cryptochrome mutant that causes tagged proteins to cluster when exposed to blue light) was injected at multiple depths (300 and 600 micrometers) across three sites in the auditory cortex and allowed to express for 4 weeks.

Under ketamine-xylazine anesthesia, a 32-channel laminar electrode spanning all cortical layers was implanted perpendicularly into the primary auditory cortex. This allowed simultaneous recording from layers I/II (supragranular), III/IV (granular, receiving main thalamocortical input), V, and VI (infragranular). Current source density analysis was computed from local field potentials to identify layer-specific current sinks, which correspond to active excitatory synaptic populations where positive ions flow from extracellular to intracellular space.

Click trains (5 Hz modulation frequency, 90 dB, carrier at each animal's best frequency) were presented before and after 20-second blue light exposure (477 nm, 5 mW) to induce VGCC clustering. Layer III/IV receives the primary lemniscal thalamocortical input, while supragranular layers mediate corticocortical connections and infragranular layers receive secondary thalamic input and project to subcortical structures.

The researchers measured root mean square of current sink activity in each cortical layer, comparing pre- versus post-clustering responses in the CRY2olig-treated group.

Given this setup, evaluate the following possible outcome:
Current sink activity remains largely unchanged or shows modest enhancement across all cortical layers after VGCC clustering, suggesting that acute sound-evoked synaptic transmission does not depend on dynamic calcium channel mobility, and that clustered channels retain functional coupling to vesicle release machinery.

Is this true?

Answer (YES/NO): NO